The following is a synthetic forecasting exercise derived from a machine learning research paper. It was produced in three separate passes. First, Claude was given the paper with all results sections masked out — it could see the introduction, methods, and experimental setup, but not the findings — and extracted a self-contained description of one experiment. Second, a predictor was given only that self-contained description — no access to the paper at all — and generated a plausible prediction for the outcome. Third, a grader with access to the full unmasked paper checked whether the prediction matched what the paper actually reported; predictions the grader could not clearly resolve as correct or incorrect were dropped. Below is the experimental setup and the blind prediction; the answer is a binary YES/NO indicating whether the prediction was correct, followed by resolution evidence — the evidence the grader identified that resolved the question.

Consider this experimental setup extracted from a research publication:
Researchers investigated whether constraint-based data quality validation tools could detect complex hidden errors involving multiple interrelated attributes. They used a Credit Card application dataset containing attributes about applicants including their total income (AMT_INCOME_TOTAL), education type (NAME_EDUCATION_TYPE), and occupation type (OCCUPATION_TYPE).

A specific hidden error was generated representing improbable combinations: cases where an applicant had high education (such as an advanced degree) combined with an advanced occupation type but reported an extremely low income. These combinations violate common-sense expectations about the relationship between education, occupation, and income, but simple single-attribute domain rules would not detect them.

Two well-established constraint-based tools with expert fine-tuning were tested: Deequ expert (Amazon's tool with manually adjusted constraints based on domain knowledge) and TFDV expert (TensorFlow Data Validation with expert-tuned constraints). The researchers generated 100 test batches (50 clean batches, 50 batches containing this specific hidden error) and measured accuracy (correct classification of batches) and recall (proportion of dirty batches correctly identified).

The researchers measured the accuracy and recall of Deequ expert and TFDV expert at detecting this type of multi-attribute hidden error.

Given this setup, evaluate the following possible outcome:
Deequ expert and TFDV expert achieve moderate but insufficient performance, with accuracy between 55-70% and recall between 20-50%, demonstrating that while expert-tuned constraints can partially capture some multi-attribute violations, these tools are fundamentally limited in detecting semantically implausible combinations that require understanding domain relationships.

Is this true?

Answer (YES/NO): NO